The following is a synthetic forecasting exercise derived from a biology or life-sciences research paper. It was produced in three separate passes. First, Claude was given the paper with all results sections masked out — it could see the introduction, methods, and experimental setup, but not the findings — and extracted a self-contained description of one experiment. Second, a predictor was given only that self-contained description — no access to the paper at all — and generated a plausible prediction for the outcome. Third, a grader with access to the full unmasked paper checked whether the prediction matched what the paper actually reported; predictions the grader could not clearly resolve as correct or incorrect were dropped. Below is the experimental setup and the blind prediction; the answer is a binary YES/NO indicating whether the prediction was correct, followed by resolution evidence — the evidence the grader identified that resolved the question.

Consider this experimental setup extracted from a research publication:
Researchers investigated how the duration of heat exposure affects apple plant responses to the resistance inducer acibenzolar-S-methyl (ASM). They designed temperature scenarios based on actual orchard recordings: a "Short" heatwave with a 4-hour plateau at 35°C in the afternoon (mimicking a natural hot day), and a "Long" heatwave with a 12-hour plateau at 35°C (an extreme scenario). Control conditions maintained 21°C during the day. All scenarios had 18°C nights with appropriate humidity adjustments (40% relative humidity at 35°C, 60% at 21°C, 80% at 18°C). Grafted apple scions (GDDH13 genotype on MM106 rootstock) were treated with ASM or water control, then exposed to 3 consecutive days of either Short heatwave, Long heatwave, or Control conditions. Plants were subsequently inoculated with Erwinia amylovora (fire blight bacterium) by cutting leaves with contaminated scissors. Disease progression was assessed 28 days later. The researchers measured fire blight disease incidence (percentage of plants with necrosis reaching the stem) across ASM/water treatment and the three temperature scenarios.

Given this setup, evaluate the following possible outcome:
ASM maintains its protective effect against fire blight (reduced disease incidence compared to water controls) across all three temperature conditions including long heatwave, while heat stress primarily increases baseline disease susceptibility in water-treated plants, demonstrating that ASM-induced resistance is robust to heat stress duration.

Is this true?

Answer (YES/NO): NO